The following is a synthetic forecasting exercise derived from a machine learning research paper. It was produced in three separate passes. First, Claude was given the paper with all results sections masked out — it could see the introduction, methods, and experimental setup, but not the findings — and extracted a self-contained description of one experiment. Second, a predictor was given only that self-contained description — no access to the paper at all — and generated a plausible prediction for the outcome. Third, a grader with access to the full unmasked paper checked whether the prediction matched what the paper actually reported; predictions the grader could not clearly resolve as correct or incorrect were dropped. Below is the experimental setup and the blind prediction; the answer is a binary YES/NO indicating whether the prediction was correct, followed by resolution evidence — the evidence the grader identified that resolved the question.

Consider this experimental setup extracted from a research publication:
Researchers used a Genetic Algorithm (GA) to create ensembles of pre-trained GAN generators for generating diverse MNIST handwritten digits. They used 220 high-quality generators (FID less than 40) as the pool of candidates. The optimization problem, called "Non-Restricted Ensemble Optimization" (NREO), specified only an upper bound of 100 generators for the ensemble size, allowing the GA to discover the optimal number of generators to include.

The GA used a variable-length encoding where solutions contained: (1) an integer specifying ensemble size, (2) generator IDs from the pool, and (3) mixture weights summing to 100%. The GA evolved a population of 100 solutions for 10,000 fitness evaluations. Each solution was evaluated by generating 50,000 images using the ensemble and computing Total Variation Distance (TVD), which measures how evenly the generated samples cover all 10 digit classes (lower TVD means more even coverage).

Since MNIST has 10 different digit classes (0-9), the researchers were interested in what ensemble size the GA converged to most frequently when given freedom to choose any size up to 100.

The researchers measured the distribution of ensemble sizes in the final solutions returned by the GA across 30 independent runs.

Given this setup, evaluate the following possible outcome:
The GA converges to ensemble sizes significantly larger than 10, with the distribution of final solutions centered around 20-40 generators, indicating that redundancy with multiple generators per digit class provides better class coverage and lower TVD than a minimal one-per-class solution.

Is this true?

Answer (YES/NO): NO